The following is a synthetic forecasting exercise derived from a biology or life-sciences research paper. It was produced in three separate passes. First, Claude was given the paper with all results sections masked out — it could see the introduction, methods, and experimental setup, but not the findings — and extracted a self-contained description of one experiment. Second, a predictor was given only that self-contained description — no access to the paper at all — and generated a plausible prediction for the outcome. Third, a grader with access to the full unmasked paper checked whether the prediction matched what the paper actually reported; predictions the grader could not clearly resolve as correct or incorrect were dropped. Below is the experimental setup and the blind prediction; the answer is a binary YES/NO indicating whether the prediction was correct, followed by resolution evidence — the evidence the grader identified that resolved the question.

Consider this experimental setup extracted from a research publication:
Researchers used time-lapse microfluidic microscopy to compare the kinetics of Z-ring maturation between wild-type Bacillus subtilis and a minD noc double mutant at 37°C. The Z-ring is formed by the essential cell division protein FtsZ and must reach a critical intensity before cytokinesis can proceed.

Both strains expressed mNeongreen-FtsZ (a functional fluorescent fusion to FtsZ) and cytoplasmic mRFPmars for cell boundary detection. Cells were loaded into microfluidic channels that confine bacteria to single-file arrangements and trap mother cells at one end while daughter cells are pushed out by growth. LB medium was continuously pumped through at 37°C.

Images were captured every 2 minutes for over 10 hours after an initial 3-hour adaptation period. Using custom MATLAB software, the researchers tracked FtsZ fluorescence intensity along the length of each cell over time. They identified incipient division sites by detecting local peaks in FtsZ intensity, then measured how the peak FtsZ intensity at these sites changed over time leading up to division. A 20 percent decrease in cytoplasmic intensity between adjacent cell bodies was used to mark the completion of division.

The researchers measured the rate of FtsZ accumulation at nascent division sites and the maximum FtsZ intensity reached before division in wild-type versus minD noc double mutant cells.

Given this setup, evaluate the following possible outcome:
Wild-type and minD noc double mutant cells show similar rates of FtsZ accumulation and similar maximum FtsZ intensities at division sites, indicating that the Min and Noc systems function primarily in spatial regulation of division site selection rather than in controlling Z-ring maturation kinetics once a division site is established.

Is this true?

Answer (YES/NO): NO